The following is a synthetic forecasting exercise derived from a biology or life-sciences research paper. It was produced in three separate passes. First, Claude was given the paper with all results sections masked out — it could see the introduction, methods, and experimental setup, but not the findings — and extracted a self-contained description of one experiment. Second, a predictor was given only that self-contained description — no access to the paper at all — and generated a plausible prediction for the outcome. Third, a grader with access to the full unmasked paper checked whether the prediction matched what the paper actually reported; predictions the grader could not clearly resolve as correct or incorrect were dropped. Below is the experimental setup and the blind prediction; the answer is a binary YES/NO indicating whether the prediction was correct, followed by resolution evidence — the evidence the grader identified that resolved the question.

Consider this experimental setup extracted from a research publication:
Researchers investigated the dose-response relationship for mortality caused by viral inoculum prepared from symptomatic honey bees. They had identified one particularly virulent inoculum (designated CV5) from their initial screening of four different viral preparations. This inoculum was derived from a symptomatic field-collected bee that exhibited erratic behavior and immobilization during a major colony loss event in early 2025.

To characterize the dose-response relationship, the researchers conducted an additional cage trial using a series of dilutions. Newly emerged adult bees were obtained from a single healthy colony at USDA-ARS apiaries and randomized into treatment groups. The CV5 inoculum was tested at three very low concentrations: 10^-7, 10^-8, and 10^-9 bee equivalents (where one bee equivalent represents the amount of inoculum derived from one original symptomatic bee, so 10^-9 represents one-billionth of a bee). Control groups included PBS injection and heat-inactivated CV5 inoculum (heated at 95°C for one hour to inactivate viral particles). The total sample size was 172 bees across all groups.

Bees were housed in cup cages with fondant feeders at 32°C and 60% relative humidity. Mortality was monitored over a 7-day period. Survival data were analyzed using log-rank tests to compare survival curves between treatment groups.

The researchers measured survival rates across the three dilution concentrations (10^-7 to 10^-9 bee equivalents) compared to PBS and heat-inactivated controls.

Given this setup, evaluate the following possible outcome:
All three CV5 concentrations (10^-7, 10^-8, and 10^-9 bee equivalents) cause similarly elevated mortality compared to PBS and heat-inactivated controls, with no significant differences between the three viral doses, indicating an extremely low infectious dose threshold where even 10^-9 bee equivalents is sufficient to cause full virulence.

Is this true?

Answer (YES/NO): NO